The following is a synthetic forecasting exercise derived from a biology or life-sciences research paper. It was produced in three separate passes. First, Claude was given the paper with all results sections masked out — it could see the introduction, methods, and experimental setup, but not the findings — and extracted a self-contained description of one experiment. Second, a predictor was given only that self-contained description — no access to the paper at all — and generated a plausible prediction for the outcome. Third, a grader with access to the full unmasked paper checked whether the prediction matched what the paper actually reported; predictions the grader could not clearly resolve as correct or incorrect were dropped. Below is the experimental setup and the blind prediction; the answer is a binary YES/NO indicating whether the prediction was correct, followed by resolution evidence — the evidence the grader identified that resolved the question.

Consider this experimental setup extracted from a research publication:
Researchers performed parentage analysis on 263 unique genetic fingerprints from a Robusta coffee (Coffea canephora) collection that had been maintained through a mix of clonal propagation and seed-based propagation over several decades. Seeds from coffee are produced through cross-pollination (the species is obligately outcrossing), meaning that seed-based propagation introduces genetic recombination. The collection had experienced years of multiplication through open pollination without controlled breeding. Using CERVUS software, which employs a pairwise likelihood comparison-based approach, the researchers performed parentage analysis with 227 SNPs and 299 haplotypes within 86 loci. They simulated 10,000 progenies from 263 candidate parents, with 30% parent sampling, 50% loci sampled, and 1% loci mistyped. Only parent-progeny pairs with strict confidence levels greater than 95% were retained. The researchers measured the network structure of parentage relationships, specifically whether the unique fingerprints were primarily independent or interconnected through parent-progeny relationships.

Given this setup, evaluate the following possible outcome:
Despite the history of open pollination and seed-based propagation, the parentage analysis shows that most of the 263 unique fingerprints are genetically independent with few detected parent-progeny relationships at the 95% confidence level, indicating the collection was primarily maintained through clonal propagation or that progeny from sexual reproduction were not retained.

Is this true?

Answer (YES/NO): NO